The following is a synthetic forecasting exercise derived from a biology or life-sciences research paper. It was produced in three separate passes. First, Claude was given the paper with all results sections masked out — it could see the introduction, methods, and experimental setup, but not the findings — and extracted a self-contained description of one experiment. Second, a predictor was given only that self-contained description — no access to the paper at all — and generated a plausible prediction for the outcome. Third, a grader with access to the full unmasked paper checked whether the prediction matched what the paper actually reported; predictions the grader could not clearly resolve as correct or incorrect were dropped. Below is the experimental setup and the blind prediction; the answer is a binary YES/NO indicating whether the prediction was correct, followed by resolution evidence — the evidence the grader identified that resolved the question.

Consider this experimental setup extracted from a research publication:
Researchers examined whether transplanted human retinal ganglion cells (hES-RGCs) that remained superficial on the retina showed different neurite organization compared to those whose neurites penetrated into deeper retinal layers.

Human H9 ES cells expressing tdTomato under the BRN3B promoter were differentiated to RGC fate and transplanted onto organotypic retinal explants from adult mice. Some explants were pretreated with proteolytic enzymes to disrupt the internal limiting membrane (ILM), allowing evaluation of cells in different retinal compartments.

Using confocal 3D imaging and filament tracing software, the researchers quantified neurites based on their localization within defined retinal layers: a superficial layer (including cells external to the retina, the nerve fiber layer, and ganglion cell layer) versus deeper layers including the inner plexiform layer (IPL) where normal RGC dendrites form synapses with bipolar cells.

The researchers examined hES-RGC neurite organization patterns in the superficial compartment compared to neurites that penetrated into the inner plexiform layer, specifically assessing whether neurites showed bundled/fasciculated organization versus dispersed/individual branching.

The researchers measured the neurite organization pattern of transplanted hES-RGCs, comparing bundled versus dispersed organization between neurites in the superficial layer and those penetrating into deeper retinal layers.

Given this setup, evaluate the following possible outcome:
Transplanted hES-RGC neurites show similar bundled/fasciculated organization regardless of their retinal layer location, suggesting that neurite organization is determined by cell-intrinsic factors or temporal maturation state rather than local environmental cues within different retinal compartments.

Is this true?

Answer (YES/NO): NO